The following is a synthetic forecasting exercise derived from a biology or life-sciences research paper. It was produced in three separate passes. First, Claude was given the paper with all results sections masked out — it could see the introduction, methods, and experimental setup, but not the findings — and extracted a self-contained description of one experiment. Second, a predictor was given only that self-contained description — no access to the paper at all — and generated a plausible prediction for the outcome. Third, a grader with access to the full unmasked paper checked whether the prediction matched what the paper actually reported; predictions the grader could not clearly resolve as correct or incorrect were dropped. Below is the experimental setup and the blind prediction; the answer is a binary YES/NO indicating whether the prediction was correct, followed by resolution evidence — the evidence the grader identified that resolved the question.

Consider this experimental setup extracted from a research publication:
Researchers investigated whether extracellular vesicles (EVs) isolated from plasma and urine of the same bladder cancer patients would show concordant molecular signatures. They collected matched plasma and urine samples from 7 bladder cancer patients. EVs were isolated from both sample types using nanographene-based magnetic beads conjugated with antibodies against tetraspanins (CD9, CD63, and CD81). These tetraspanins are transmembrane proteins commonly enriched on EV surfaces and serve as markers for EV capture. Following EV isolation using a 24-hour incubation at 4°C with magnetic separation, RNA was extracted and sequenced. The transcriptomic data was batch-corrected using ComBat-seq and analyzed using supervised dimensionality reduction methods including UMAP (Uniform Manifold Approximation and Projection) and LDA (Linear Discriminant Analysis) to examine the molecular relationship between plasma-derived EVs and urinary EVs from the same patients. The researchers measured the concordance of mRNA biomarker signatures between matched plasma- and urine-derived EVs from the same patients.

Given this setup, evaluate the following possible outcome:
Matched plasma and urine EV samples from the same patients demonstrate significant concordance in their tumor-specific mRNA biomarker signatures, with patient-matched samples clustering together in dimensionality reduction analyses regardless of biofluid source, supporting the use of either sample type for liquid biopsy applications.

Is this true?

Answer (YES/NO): NO